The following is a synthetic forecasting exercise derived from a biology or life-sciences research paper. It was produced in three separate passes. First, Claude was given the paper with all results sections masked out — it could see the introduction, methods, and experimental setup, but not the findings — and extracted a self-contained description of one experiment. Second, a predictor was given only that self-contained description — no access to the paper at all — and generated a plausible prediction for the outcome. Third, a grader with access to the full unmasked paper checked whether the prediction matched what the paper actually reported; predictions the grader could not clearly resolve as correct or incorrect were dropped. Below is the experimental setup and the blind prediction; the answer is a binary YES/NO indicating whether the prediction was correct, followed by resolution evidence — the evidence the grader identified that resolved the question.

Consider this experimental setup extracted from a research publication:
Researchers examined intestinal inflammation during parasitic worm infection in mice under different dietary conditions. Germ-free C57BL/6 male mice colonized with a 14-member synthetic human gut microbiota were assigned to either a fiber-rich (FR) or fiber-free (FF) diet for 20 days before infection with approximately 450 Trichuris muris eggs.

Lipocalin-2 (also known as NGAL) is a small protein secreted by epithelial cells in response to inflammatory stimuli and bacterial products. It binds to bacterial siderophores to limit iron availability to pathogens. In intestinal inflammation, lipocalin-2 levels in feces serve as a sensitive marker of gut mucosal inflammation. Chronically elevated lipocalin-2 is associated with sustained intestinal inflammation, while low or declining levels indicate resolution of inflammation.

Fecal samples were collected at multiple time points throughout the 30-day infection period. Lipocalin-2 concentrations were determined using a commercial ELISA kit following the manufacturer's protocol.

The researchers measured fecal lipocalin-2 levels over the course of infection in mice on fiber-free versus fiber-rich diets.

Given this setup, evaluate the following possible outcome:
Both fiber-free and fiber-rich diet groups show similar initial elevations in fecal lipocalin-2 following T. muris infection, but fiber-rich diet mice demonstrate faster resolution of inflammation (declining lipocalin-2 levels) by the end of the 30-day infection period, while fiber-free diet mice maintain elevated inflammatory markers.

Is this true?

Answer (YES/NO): NO